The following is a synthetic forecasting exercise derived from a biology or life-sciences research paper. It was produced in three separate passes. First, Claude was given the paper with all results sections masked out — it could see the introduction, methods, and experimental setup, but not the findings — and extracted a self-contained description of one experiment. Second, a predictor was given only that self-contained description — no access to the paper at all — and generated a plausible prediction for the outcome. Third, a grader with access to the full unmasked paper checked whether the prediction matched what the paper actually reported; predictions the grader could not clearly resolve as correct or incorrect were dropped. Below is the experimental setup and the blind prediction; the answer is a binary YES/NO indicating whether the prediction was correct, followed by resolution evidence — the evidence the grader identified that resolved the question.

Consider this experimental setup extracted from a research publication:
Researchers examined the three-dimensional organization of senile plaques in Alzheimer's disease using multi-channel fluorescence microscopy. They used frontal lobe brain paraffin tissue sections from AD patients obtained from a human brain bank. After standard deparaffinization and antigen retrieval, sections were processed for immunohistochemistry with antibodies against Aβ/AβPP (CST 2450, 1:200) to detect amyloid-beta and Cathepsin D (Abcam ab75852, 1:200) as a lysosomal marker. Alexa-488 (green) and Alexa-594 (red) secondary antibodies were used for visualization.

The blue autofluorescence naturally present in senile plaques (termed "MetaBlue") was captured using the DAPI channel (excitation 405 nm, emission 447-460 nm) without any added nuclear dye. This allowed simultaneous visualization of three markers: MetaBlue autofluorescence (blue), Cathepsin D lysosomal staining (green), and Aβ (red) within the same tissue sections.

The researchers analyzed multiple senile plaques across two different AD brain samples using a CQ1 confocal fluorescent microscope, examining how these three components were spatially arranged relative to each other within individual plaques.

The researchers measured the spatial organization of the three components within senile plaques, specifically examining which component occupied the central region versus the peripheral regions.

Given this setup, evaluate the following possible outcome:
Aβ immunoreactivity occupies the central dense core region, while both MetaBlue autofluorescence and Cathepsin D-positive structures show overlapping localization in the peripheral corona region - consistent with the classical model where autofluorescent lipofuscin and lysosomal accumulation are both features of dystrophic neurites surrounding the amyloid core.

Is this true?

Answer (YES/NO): NO